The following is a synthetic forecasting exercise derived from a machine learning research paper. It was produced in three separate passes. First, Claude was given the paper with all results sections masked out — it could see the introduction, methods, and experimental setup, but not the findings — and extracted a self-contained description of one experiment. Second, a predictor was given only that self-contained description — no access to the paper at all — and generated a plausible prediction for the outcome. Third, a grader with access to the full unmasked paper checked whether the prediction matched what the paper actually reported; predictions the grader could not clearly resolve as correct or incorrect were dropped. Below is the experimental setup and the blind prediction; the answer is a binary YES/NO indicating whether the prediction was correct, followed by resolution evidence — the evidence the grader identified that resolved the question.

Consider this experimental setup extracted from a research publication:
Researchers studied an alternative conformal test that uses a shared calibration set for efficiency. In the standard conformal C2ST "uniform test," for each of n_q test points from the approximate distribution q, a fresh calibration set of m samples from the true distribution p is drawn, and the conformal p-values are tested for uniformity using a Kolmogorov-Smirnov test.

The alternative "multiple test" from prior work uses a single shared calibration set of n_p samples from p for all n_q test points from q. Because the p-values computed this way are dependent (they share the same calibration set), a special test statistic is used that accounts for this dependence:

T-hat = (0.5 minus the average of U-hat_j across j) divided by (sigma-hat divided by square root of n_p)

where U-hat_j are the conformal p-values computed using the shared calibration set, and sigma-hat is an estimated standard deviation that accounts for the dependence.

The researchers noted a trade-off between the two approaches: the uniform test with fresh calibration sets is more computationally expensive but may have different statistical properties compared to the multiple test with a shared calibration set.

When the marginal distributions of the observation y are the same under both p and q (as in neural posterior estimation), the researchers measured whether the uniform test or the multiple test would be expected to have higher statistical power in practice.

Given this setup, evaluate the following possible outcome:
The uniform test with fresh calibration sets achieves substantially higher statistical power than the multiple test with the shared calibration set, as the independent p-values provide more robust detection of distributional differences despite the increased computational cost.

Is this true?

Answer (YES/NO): NO